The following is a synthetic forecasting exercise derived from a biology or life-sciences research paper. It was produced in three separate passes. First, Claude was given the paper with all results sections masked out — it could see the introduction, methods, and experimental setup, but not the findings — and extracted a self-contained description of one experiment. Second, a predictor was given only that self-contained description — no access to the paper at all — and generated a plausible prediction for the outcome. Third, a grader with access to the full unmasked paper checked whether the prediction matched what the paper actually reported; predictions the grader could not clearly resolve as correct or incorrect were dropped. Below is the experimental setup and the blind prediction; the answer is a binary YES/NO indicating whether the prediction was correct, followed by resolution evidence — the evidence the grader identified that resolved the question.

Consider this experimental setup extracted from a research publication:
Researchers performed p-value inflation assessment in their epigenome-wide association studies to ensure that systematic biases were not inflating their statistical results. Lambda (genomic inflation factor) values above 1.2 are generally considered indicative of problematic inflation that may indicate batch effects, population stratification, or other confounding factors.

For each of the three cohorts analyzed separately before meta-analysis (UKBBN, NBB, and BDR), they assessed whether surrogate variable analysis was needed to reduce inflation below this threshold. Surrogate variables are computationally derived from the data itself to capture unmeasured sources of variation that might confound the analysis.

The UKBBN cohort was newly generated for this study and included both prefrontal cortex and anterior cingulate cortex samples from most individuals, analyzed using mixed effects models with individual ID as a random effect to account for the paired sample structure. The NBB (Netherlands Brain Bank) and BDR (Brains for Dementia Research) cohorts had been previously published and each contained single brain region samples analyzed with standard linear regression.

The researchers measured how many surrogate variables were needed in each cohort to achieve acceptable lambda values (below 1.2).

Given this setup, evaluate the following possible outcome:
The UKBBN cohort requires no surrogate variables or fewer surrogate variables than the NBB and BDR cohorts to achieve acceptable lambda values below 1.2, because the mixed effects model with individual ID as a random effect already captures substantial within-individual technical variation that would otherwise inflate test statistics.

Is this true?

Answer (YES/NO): YES